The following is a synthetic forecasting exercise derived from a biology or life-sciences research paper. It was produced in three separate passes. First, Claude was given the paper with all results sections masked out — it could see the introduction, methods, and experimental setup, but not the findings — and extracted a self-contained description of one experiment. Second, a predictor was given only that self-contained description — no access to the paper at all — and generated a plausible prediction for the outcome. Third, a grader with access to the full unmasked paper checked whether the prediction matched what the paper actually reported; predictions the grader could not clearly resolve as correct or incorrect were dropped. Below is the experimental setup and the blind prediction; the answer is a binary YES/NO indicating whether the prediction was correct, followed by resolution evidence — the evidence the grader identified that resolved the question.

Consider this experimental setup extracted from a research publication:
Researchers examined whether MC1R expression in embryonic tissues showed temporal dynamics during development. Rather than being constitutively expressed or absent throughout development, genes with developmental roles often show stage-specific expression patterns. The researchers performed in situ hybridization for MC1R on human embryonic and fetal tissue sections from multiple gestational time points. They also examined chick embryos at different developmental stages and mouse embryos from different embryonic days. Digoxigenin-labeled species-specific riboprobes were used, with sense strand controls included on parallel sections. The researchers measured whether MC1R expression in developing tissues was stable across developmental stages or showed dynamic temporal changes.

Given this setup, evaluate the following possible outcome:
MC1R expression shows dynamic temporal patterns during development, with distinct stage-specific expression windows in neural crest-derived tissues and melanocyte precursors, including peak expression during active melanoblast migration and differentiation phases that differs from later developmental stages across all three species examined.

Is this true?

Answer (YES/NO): NO